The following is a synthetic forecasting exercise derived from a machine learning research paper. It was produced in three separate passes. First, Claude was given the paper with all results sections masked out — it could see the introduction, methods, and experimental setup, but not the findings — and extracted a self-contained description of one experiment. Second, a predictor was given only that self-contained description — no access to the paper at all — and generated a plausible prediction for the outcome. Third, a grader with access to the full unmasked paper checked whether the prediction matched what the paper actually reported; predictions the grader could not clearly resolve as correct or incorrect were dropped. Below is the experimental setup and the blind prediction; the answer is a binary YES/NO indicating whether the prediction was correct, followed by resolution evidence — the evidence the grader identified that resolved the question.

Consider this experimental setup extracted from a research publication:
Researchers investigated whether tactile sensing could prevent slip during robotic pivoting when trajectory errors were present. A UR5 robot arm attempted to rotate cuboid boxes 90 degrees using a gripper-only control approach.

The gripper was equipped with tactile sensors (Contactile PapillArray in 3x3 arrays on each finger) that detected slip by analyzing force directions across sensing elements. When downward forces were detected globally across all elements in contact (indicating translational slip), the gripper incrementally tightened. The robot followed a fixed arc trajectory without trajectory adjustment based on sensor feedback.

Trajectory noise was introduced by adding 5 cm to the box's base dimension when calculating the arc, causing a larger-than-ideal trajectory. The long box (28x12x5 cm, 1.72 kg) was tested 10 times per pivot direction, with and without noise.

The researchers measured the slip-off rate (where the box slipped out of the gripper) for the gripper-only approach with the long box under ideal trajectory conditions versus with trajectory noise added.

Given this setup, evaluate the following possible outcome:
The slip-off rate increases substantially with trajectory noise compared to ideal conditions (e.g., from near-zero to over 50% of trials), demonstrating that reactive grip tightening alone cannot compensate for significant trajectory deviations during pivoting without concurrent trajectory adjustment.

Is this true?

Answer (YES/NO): NO